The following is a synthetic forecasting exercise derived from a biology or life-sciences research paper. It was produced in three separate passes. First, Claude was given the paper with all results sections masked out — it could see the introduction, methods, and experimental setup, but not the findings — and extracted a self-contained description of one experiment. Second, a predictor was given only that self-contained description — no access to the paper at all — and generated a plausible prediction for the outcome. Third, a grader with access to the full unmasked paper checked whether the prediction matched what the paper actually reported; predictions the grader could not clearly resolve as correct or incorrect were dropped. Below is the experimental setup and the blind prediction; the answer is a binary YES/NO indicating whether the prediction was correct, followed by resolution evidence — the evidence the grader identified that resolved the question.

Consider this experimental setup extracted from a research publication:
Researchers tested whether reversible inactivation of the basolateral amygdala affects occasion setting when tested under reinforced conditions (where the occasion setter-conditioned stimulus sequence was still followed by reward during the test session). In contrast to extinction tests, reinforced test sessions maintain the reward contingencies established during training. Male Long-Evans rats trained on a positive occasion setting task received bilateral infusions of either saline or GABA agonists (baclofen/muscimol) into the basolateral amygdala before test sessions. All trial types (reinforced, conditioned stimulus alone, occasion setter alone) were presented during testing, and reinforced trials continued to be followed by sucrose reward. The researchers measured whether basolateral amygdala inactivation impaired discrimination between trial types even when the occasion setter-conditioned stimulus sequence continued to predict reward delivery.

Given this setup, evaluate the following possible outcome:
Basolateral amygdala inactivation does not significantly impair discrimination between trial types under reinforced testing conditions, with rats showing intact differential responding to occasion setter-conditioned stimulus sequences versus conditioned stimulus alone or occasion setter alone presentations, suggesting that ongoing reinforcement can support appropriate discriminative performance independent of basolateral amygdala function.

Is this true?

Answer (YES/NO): NO